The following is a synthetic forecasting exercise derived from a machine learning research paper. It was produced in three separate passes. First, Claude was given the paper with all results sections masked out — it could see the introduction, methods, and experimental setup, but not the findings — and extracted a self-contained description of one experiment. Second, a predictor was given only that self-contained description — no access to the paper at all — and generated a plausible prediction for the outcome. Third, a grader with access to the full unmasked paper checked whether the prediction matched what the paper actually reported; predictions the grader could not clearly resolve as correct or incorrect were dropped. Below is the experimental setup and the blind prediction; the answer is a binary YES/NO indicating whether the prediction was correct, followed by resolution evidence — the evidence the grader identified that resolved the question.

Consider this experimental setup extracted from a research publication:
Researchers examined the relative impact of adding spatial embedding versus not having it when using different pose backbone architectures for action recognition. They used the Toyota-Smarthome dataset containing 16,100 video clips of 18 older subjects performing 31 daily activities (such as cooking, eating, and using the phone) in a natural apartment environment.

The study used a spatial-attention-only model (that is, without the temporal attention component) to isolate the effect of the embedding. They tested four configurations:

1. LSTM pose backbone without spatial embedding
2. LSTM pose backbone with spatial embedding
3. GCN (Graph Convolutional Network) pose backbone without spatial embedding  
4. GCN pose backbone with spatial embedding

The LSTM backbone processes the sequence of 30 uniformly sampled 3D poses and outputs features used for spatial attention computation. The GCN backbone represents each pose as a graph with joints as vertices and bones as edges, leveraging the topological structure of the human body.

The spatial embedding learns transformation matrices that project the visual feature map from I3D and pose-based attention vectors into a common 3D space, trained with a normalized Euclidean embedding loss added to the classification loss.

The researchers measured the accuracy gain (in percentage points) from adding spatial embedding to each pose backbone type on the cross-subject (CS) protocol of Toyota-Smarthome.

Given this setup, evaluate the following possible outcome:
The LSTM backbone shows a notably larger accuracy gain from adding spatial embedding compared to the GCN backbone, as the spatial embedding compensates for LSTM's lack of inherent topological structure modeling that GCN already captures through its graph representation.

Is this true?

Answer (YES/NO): YES